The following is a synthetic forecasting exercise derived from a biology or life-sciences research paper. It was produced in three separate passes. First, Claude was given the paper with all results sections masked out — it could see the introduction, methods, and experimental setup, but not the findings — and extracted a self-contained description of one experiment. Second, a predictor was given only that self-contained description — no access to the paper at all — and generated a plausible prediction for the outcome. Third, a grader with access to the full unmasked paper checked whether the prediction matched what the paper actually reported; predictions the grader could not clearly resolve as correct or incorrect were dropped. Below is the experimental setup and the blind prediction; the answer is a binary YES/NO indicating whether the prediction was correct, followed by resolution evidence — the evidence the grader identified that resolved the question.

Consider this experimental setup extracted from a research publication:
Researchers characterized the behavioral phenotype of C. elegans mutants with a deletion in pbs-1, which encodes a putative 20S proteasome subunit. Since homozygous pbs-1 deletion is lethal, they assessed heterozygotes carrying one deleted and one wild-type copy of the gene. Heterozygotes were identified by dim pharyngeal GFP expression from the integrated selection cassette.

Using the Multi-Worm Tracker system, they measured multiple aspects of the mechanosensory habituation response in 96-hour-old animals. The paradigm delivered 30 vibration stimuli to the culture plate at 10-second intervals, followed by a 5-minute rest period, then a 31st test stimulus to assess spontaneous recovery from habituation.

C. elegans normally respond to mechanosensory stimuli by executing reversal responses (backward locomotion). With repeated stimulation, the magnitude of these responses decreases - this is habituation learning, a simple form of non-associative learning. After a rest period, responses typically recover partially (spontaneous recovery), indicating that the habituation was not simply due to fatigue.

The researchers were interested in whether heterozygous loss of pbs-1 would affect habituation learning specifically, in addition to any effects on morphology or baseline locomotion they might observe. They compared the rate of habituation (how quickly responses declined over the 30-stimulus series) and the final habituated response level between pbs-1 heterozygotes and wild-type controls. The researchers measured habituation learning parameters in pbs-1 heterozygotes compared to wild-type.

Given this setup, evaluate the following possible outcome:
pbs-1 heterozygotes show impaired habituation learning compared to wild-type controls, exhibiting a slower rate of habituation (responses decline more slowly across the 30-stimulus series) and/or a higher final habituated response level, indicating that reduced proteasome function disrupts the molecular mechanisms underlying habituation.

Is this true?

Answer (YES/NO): NO